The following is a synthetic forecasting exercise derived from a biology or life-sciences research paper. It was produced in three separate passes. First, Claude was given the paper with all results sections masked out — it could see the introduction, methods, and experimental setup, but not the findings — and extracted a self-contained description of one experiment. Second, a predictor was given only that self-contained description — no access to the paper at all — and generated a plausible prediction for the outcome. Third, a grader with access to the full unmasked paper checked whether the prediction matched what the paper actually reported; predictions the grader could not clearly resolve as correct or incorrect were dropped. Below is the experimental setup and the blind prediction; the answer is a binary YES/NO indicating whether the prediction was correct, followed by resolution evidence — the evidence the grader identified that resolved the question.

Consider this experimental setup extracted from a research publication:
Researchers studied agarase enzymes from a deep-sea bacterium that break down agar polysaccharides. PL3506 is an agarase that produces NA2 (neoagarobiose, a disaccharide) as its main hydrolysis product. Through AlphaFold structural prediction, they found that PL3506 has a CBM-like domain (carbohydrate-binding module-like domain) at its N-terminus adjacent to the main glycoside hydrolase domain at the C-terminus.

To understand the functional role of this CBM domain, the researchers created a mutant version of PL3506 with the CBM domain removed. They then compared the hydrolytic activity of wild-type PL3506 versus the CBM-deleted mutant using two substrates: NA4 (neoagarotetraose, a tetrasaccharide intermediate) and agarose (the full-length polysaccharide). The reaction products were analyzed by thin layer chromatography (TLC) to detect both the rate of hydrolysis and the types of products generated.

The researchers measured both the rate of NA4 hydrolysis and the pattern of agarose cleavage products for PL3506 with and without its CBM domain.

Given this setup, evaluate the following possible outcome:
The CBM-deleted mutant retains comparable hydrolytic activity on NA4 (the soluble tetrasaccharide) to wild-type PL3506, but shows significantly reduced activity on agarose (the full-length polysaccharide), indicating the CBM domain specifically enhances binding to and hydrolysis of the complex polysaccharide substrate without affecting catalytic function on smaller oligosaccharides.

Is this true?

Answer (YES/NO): NO